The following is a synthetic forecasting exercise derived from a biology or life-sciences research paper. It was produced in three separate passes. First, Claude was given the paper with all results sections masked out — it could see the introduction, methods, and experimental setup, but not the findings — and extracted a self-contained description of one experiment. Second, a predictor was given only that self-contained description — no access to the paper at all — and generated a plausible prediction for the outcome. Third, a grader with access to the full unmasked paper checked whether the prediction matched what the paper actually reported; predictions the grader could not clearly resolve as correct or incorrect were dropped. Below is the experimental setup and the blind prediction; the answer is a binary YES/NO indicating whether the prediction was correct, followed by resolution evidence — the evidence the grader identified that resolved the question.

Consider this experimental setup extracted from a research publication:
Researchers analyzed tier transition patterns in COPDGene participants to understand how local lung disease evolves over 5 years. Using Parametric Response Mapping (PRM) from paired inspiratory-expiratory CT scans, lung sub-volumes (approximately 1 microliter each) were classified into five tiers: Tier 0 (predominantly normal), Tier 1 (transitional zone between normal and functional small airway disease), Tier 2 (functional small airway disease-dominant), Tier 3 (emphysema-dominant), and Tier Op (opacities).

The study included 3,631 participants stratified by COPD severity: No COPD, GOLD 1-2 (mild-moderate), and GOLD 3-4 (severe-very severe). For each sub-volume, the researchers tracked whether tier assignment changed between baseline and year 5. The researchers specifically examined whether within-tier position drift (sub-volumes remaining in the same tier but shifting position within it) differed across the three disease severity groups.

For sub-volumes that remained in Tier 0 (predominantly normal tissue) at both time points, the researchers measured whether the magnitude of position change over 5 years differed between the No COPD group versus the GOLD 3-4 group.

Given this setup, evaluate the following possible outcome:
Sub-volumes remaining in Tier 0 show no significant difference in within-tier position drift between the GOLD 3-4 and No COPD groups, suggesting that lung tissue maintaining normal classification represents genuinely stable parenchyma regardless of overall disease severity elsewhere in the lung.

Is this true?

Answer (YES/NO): NO